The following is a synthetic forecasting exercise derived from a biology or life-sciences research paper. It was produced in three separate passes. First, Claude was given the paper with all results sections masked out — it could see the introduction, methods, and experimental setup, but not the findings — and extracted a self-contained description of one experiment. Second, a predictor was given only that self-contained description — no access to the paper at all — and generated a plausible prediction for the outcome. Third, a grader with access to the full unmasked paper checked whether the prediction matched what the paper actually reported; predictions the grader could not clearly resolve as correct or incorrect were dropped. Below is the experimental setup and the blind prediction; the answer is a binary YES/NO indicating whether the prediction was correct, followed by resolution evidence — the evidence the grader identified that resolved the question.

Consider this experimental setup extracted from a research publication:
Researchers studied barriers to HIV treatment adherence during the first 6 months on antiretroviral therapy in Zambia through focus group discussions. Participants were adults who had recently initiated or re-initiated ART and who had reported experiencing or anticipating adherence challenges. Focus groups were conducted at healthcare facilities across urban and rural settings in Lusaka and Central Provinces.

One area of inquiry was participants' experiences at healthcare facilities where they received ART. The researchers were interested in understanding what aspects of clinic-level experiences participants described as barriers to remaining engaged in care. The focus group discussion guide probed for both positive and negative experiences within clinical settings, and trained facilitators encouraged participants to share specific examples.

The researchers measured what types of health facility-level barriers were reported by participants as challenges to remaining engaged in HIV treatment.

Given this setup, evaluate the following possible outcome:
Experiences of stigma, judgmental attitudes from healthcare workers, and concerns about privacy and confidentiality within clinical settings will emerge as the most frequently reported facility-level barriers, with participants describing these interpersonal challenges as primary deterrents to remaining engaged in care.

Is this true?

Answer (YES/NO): YES